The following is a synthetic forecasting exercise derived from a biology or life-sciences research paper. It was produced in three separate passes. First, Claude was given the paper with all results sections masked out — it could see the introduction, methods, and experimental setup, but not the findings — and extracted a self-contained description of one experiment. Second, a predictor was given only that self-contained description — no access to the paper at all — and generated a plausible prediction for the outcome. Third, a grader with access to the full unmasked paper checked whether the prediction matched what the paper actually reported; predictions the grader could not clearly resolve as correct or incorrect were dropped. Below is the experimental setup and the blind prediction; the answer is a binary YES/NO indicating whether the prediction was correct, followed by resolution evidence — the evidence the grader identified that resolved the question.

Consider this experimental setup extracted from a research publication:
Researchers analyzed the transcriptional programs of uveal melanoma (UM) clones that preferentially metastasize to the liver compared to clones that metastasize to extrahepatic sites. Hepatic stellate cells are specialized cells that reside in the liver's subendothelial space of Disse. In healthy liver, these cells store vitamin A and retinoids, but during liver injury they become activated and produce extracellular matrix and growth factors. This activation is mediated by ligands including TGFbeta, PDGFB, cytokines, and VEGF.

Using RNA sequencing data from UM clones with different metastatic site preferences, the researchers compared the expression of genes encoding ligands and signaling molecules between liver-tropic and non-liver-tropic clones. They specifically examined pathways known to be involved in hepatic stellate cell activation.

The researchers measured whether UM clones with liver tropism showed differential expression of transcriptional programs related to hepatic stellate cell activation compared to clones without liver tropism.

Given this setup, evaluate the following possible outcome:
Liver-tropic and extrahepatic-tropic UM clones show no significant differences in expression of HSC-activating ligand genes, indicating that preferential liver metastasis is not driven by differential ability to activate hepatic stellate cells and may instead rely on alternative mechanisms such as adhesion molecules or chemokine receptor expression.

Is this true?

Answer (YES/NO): NO